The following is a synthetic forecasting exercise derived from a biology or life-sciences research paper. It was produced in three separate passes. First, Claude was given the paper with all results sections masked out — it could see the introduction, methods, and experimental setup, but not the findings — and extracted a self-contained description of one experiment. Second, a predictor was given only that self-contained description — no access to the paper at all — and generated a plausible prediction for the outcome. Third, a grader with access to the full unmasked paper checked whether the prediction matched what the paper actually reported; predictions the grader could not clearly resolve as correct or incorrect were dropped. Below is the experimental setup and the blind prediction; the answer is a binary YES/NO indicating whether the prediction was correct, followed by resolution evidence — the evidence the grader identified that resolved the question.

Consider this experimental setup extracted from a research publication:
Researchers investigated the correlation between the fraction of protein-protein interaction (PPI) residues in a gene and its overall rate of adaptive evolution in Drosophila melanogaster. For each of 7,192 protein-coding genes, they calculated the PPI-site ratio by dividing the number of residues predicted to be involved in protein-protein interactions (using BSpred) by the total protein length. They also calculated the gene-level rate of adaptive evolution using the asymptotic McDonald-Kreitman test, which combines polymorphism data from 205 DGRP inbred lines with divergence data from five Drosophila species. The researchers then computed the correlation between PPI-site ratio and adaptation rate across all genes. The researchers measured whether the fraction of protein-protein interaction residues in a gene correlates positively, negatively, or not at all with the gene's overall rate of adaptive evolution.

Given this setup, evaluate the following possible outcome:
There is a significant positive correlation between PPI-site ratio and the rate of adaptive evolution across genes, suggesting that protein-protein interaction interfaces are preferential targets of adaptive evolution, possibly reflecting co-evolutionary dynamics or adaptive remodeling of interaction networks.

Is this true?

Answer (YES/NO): YES